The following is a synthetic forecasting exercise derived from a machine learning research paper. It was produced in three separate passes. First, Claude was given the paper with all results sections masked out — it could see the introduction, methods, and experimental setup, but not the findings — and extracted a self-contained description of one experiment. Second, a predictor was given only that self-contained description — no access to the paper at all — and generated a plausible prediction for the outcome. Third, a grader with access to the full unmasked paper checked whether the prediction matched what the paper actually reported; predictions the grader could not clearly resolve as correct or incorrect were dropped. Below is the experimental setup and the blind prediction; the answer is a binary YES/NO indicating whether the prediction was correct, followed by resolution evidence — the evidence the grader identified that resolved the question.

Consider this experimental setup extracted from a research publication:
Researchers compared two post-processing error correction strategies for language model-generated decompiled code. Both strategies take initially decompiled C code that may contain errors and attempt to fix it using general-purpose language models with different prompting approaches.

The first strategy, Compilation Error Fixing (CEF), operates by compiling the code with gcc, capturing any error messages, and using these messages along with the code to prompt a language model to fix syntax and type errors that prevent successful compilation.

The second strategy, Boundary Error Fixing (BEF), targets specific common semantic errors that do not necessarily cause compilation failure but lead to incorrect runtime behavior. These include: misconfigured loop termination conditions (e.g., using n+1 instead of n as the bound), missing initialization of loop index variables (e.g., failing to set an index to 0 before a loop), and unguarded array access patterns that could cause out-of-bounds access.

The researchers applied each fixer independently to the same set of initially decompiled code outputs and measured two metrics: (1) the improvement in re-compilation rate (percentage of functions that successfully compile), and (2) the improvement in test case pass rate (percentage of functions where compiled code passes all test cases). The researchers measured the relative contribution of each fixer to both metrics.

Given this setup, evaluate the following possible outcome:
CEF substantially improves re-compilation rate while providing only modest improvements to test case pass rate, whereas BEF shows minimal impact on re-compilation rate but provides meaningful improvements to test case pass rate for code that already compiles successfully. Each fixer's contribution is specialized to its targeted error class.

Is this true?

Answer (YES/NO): NO